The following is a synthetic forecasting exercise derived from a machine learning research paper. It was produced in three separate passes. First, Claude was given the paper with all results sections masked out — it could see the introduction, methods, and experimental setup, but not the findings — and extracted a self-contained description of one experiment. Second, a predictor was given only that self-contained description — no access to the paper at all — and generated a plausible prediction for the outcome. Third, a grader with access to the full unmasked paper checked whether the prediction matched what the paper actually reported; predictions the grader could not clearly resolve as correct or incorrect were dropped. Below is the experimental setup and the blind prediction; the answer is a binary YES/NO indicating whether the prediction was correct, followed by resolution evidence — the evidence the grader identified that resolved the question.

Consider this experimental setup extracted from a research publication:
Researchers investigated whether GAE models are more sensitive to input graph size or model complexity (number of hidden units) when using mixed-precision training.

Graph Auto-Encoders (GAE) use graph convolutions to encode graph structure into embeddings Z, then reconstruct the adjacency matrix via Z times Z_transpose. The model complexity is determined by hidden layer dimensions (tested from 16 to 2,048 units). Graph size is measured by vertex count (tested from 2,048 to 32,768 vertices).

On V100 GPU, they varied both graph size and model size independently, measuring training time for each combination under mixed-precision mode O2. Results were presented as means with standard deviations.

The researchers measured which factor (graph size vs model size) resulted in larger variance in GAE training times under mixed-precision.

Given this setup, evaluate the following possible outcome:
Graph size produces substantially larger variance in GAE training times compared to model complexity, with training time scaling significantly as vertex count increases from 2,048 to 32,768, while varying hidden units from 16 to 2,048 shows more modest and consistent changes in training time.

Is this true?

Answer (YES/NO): YES